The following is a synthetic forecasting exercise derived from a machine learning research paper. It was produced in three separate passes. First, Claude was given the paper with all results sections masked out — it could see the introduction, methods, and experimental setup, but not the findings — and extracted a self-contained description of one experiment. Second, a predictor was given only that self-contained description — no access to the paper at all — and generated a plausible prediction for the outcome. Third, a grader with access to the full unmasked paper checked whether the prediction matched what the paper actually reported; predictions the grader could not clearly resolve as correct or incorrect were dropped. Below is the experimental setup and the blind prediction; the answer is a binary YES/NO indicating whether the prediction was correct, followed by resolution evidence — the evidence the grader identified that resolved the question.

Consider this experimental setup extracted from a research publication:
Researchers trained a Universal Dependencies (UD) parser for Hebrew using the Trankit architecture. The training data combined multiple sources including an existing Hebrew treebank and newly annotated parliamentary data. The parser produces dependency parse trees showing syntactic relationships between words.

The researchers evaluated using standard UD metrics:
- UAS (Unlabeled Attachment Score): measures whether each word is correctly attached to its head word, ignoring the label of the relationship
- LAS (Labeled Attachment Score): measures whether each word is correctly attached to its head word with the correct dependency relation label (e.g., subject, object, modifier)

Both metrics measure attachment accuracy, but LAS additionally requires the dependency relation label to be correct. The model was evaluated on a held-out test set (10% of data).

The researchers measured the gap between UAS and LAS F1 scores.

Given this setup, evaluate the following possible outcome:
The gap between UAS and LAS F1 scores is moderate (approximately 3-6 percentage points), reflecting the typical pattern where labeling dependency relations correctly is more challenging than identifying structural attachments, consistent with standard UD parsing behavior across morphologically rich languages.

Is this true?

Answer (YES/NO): NO